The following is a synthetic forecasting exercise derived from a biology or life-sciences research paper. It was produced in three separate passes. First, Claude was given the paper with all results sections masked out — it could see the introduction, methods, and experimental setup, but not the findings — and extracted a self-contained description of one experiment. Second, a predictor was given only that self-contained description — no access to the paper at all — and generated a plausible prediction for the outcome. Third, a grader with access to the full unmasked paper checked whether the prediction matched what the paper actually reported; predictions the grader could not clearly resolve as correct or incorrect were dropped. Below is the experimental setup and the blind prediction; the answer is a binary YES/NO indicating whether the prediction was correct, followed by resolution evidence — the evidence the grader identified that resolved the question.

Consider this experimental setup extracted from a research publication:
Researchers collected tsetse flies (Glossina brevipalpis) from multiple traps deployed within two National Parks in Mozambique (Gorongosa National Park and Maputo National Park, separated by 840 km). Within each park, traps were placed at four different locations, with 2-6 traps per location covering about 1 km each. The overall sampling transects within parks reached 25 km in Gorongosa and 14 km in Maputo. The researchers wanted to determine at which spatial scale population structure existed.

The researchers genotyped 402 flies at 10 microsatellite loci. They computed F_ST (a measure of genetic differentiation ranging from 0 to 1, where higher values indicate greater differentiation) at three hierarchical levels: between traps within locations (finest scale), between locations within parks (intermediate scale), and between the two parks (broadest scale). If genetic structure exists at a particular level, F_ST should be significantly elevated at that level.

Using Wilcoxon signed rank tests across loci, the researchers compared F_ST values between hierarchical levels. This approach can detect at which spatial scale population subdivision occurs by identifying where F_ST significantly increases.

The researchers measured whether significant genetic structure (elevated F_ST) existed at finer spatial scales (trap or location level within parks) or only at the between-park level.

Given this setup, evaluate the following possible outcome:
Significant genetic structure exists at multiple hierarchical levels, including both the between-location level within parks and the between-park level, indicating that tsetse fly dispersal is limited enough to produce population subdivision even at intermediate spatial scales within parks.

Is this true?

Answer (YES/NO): NO